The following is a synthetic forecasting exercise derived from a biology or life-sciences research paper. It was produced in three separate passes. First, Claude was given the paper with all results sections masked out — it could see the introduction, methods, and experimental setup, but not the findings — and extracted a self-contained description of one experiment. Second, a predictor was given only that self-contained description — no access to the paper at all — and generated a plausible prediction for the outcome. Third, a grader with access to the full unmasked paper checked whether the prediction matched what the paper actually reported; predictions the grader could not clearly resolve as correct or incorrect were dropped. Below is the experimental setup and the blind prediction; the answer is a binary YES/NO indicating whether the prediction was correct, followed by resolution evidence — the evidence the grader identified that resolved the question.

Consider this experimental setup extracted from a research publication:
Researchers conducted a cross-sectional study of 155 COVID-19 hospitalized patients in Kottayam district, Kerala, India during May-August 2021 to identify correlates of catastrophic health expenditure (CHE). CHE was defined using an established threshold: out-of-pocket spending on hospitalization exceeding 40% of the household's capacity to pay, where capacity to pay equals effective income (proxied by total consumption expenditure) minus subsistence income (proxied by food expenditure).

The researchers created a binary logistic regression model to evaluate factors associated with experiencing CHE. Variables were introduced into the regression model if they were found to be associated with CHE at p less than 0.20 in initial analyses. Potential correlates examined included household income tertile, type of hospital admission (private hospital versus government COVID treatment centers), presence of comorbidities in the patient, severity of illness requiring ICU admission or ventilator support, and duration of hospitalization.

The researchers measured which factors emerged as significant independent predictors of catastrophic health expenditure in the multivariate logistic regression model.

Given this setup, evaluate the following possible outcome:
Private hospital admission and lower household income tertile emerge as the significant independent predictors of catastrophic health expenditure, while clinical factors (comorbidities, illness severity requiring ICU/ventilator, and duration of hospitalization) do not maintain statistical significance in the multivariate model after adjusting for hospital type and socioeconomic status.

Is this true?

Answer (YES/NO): NO